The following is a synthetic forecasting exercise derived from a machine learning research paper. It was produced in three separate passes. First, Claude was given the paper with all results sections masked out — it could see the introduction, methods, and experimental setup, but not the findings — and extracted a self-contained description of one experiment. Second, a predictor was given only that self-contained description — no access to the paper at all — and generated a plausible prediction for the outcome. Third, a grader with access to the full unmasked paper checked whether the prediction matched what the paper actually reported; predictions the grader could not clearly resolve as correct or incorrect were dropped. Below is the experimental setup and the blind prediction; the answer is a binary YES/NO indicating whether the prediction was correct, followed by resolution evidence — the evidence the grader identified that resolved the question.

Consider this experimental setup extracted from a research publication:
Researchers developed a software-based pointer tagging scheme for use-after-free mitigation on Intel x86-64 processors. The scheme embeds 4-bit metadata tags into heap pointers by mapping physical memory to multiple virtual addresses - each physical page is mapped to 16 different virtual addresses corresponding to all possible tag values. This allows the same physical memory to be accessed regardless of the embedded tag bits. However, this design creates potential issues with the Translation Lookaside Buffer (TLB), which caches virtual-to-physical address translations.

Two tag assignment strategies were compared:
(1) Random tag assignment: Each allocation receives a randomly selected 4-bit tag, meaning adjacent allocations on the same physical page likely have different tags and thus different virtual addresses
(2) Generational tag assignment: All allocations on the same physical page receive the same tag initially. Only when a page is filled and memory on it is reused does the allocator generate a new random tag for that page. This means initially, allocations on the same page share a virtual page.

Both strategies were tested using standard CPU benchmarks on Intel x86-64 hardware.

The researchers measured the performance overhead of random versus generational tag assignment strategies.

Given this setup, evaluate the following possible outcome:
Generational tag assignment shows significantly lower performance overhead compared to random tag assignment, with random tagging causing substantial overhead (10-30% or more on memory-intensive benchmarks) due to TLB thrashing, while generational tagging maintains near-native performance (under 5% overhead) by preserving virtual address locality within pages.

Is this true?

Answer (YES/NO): NO